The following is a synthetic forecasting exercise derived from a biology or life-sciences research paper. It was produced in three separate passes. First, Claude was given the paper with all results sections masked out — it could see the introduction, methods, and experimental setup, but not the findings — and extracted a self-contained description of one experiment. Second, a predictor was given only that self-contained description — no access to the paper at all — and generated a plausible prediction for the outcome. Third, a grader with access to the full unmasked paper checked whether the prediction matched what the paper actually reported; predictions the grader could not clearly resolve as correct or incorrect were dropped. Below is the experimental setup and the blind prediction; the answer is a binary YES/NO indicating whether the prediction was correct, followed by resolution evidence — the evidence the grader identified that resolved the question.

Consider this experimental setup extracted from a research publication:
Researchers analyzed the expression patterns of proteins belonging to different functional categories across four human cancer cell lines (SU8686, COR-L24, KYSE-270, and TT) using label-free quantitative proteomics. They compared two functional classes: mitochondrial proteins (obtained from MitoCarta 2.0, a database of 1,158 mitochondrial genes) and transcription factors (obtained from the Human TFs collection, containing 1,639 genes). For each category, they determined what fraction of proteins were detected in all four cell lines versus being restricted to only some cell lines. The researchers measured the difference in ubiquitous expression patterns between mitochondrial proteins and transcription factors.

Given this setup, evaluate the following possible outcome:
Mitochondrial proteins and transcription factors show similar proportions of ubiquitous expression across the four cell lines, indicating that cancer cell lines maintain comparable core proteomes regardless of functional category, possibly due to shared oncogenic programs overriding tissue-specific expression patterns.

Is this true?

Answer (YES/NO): NO